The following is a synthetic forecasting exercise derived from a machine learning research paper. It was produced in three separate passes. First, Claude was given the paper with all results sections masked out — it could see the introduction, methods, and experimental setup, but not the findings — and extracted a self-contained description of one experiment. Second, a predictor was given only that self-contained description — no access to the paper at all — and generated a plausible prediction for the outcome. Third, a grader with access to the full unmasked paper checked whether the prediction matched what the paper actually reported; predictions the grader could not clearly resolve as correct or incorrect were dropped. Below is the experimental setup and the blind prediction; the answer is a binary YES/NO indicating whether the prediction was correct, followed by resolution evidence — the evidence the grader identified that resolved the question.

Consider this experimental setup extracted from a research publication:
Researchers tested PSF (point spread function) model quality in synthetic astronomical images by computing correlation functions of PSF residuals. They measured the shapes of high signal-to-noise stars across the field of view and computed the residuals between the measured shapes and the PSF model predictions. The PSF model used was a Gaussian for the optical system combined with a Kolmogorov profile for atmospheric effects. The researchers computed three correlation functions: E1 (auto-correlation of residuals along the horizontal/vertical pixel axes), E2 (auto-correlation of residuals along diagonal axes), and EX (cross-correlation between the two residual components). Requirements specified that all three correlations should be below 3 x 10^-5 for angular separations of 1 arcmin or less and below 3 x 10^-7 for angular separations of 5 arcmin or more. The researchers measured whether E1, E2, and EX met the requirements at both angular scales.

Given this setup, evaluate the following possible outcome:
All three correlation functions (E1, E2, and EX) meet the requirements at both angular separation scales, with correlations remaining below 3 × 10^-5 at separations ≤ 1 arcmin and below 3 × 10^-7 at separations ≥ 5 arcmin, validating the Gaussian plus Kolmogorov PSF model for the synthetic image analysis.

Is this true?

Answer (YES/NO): NO